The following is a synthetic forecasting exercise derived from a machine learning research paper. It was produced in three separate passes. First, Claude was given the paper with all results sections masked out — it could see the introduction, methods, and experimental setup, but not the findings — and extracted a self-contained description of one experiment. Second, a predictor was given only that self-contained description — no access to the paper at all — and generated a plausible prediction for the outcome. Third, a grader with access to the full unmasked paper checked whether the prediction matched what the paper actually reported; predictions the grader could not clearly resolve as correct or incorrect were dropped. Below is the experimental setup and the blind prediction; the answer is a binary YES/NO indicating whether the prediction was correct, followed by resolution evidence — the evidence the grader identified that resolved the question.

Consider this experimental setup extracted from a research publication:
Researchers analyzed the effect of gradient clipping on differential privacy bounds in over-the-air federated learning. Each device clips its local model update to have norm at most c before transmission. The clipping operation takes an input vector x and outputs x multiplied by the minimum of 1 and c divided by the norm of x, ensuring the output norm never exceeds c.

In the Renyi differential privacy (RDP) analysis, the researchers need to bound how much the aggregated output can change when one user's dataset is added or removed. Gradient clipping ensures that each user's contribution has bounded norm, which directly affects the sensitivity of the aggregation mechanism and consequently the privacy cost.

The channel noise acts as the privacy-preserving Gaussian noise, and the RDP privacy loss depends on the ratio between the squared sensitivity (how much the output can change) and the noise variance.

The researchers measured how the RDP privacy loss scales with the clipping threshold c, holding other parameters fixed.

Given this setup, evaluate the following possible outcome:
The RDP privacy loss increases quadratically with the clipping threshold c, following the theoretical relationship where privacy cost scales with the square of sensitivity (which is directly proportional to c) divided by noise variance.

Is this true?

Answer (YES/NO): YES